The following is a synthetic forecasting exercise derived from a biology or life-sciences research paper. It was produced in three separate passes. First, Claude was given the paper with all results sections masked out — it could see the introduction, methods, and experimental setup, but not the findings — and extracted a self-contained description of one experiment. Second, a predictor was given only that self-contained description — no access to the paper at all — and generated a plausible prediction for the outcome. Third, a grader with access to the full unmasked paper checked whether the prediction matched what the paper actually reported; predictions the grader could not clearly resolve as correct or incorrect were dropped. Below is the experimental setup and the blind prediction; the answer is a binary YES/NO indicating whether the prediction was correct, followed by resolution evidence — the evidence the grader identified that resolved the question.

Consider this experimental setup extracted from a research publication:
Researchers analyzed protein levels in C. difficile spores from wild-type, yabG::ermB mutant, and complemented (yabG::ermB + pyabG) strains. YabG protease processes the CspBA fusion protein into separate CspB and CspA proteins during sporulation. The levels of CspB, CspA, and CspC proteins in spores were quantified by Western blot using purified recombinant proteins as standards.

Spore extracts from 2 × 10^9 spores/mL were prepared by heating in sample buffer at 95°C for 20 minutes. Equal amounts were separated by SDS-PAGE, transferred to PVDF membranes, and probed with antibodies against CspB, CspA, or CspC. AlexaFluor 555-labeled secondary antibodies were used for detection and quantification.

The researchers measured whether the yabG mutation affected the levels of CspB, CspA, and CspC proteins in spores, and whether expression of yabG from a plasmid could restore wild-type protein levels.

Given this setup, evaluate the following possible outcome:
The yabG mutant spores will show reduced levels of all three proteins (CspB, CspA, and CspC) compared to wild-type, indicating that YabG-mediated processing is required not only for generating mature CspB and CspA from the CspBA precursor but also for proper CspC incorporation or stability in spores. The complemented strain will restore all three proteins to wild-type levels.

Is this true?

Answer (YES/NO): NO